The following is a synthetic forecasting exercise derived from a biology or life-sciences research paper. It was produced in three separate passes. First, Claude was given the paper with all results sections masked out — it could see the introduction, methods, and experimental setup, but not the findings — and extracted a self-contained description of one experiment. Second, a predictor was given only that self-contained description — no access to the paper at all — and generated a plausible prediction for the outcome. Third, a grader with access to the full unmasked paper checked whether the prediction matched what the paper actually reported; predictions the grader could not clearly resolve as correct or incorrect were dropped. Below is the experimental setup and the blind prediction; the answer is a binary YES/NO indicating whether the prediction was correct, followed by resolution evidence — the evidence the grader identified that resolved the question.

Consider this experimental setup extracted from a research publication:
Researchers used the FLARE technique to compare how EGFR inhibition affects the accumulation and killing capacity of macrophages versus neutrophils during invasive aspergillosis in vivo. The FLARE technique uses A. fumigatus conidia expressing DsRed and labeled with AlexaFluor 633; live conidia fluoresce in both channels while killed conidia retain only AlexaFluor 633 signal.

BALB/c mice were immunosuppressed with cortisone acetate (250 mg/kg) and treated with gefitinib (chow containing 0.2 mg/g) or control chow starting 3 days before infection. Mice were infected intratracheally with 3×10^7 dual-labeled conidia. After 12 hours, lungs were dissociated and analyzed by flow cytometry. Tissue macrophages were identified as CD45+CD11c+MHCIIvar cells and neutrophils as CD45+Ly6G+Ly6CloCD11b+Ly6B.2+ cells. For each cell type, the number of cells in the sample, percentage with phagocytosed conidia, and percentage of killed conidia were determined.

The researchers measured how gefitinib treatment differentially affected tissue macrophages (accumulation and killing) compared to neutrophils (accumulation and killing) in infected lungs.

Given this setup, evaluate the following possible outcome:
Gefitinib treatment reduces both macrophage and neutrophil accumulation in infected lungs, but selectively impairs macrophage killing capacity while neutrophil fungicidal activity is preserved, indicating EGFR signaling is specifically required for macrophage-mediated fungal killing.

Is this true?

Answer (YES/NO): NO